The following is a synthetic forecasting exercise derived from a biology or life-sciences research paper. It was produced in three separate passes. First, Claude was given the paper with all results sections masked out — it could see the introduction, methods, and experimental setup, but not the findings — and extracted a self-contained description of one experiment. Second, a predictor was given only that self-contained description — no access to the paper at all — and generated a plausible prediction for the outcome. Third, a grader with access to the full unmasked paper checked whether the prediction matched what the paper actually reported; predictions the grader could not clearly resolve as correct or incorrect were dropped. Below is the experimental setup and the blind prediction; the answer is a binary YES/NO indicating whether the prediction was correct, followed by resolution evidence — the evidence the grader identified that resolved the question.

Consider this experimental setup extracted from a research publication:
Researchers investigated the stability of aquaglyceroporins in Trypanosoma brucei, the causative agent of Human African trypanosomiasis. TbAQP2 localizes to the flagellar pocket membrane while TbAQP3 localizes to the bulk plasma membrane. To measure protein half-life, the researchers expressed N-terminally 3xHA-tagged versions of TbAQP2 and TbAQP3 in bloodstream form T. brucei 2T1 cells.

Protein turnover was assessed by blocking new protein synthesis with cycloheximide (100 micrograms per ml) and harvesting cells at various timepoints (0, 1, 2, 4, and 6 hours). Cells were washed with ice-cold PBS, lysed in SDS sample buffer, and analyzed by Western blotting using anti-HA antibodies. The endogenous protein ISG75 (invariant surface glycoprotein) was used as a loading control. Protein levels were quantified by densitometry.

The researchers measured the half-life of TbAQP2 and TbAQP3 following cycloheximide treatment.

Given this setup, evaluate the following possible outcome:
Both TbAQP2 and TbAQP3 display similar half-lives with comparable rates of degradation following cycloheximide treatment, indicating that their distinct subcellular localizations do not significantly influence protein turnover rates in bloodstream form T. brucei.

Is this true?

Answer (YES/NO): NO